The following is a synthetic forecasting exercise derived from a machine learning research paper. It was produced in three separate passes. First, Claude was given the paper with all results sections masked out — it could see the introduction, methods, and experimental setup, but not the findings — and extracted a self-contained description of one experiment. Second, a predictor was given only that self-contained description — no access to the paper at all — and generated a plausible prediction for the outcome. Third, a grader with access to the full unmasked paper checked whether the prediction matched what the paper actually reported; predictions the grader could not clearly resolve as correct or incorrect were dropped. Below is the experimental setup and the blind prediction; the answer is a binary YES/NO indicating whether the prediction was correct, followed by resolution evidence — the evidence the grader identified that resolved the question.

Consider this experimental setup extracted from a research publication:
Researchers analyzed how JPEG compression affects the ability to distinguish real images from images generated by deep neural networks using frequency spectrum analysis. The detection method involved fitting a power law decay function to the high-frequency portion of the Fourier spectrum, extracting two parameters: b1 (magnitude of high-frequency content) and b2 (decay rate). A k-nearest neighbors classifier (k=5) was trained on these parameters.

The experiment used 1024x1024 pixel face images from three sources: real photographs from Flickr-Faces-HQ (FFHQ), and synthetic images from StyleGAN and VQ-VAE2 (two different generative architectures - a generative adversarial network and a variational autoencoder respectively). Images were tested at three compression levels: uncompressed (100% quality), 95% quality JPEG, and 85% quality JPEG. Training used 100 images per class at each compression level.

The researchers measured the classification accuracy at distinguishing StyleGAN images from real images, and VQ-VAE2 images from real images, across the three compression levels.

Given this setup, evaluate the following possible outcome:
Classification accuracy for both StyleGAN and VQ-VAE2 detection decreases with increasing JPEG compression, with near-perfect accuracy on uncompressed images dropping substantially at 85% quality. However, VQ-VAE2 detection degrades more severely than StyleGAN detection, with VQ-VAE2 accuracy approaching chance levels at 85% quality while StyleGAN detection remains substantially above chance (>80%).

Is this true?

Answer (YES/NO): NO